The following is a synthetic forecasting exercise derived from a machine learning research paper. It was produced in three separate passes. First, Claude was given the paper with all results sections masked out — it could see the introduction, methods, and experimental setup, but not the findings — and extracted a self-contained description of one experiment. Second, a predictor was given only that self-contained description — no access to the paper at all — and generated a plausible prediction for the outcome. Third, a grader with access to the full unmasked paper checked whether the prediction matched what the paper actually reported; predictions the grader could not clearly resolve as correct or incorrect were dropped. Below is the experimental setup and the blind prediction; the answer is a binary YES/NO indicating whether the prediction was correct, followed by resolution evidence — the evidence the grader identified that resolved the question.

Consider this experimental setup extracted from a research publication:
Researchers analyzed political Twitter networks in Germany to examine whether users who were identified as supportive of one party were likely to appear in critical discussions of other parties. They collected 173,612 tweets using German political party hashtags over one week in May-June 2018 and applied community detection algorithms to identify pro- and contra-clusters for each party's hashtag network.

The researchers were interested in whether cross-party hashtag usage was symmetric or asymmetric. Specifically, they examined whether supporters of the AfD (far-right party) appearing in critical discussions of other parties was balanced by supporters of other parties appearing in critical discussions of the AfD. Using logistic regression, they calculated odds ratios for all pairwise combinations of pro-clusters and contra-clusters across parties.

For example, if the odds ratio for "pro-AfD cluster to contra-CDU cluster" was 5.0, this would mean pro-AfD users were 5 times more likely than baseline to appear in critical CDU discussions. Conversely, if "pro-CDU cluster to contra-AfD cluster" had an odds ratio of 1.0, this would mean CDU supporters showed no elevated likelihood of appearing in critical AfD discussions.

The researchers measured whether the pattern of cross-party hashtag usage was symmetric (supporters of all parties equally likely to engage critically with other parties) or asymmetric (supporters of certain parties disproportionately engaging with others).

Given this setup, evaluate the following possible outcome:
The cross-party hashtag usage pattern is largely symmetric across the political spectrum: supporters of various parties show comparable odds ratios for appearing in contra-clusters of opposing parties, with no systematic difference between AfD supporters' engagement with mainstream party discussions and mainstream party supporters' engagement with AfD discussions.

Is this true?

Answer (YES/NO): NO